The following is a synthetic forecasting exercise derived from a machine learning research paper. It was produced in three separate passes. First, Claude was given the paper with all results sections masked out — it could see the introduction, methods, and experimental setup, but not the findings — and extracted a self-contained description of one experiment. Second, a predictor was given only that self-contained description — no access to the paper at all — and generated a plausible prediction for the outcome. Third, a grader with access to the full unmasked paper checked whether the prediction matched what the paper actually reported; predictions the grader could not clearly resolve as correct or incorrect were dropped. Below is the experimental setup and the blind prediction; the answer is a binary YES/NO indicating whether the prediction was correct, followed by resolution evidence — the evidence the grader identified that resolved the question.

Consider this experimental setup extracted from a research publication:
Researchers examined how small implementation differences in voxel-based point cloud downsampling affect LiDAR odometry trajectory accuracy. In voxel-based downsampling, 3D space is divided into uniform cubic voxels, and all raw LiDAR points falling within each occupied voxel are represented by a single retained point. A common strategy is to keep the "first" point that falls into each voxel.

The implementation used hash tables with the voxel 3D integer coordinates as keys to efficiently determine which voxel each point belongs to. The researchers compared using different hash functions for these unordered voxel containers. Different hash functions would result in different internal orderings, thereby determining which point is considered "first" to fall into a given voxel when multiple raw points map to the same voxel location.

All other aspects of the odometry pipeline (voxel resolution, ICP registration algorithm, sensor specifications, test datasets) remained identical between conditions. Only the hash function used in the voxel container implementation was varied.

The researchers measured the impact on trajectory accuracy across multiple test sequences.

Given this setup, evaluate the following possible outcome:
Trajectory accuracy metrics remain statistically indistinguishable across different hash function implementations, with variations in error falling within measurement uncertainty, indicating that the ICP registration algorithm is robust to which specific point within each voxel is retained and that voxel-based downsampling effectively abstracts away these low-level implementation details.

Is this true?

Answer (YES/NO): NO